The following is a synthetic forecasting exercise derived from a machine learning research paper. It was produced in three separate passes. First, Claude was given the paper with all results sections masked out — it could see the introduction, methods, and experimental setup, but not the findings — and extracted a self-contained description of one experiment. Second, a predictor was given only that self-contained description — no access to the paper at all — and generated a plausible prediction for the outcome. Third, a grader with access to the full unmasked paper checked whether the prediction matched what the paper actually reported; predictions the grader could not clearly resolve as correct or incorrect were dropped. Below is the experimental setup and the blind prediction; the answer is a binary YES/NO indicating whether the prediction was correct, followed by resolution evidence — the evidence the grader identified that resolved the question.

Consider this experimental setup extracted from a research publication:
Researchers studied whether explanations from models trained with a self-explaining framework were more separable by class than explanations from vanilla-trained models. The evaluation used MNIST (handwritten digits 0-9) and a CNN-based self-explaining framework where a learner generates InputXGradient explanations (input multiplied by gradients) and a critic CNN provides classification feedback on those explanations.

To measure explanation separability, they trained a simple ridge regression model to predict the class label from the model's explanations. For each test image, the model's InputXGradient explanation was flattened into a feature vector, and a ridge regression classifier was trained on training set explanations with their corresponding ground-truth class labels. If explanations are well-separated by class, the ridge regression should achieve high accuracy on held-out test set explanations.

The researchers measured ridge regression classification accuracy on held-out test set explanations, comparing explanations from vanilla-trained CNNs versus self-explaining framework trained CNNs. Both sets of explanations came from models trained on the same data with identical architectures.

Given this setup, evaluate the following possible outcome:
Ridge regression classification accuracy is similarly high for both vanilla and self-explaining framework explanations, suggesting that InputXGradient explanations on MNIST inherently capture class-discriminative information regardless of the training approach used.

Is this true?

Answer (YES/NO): NO